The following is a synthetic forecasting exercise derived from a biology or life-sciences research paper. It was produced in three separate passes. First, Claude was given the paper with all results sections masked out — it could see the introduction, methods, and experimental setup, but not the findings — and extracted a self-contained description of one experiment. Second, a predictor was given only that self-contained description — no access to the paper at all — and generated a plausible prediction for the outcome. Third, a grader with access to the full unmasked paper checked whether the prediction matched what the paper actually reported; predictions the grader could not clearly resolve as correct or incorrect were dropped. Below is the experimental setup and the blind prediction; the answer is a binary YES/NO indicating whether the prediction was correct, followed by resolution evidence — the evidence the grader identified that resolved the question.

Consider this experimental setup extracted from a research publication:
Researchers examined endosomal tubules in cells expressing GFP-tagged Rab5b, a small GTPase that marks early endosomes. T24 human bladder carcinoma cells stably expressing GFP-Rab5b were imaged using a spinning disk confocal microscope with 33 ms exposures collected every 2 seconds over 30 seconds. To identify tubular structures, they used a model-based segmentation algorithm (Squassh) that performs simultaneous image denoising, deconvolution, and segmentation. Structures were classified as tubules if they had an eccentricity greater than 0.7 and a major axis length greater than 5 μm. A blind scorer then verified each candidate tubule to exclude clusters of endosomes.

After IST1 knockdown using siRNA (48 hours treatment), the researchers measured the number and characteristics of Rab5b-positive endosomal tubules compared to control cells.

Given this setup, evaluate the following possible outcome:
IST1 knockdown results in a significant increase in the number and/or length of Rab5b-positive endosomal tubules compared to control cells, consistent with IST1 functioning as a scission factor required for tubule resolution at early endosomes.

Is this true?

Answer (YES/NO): YES